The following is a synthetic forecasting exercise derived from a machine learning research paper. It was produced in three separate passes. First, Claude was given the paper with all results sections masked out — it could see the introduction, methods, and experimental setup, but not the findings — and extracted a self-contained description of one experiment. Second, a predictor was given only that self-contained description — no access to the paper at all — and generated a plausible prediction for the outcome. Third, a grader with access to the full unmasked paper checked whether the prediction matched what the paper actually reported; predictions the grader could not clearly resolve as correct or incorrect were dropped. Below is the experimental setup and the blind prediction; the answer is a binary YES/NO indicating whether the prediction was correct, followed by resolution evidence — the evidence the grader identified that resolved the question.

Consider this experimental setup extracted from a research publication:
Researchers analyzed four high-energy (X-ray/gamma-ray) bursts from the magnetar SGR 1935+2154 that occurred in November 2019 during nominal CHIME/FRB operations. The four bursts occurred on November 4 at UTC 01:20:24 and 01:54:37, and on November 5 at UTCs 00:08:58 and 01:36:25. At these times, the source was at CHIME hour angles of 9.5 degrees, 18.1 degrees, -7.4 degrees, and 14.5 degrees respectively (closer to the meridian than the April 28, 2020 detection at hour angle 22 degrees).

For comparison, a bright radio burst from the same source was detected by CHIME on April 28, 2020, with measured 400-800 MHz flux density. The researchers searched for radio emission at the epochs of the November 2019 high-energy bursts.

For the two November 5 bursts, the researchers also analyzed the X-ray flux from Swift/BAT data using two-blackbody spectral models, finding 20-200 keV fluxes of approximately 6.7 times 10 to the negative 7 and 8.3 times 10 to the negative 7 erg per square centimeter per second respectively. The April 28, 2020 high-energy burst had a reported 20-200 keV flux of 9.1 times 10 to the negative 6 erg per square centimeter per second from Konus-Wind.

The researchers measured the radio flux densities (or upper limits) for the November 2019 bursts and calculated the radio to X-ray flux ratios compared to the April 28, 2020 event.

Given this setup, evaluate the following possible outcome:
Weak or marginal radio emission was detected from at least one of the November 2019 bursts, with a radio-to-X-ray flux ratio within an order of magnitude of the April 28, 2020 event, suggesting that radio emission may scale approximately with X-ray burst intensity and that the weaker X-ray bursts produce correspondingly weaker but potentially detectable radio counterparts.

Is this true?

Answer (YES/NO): NO